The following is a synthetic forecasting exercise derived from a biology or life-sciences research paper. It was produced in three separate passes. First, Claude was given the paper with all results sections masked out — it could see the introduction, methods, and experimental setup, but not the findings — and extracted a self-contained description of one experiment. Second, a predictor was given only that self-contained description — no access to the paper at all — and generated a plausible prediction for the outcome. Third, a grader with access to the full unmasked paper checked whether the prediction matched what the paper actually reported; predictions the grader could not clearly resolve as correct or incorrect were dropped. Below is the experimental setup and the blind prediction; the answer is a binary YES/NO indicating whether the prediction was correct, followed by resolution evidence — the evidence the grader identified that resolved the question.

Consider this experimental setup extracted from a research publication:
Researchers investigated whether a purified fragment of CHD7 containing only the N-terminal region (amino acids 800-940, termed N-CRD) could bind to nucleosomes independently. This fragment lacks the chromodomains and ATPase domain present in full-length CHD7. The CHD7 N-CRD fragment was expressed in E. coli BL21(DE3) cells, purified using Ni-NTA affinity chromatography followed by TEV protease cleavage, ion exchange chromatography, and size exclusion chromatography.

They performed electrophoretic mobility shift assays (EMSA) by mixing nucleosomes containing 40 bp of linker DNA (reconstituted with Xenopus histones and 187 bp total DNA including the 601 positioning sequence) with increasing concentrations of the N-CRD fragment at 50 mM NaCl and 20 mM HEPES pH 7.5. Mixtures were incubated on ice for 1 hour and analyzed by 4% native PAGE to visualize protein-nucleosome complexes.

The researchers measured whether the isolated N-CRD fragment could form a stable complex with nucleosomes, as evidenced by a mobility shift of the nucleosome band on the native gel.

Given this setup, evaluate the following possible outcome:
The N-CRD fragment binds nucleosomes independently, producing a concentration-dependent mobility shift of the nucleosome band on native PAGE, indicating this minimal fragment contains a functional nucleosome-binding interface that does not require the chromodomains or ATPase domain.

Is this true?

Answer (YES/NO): NO